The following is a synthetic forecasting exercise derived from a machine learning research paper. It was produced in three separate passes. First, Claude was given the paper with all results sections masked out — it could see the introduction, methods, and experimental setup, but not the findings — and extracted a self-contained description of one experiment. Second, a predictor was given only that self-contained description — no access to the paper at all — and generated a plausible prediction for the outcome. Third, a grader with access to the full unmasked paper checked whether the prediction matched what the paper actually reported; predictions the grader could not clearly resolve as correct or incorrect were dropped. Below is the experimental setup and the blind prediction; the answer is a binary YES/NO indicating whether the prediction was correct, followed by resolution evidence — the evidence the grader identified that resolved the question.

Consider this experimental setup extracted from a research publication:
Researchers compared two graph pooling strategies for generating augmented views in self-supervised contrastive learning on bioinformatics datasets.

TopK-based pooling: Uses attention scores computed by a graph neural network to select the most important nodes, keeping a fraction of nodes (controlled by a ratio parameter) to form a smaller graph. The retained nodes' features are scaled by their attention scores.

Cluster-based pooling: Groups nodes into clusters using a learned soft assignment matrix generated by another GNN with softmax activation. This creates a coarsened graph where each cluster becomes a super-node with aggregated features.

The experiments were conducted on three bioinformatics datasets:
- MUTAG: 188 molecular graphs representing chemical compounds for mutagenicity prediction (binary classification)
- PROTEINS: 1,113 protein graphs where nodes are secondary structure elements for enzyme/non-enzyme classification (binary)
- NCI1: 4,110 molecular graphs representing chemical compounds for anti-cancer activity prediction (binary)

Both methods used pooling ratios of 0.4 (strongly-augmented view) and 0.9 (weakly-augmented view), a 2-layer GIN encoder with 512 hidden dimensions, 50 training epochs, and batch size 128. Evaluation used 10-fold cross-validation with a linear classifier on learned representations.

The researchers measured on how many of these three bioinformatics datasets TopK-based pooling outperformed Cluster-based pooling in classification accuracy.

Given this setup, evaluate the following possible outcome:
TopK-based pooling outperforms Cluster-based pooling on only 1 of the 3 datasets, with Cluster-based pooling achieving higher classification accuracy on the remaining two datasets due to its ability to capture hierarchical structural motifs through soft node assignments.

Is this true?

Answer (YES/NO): NO